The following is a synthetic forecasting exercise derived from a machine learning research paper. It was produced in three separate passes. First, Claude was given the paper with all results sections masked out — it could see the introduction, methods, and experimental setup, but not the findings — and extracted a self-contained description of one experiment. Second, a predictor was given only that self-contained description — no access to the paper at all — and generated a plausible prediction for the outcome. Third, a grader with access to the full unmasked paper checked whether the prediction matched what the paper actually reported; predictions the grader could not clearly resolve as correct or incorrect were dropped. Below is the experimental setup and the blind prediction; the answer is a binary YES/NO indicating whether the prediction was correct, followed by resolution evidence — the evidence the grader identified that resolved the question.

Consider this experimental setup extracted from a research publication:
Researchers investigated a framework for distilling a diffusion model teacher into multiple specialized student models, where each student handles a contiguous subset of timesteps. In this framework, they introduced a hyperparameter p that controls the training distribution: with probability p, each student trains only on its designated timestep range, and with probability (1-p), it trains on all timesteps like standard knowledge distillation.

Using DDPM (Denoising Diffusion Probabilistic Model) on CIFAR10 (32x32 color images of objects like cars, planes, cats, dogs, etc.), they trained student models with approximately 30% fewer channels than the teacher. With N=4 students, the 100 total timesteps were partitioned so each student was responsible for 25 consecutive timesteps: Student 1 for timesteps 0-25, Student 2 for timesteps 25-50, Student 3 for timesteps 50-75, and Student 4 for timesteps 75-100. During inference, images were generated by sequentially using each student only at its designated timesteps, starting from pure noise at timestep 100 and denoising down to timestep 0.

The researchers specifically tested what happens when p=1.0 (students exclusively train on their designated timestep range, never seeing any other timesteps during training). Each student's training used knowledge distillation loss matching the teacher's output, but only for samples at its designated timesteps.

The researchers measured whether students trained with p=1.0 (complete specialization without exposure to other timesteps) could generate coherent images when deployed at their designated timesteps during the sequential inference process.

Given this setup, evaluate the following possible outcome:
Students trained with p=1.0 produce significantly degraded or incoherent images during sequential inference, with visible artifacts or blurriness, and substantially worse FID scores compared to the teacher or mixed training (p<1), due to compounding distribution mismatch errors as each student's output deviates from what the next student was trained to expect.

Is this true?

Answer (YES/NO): YES